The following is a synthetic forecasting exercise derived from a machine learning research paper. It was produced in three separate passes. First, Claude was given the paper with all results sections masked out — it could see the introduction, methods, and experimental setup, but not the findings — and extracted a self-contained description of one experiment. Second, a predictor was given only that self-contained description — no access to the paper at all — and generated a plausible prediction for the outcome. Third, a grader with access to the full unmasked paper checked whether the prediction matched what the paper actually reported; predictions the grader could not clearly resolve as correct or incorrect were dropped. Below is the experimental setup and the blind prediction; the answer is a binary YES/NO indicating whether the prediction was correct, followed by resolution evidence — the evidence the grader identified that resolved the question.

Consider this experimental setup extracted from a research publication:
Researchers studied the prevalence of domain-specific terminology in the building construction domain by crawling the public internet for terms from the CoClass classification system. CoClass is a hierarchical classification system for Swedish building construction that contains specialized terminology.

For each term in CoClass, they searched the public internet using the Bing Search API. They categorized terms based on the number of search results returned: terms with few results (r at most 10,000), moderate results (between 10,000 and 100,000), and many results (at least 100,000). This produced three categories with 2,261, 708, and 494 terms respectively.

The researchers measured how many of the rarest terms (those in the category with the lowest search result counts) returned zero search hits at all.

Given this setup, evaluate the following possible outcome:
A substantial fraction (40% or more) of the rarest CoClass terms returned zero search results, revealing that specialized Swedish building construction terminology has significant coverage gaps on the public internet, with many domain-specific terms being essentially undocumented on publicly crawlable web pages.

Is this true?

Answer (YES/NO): NO